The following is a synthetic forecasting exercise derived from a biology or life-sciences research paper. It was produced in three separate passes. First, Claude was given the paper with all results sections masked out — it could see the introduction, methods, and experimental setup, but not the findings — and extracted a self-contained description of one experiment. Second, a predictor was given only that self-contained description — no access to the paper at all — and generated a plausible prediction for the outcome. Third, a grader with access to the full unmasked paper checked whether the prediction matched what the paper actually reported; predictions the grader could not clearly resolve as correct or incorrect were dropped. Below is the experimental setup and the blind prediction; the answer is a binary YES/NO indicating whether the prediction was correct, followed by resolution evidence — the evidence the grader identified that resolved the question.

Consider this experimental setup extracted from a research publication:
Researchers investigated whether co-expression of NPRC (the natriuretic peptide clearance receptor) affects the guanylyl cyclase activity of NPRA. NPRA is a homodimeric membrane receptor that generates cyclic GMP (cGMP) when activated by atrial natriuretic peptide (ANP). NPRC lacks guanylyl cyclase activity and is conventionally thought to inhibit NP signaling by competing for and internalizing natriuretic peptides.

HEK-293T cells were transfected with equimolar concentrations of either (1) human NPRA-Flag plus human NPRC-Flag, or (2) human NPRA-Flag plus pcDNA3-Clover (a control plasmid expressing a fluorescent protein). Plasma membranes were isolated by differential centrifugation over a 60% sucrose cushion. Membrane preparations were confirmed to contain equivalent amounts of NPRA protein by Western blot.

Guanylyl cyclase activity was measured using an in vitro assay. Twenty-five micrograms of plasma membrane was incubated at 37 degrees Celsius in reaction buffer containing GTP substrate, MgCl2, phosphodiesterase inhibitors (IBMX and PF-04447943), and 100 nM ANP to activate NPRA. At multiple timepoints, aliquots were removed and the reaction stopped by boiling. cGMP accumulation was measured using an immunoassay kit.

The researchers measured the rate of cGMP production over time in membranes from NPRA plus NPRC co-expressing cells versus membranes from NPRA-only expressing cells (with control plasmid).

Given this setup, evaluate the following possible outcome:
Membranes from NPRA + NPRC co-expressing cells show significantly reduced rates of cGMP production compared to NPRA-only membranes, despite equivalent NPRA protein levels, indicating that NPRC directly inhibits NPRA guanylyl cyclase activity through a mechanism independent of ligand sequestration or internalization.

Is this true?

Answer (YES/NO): YES